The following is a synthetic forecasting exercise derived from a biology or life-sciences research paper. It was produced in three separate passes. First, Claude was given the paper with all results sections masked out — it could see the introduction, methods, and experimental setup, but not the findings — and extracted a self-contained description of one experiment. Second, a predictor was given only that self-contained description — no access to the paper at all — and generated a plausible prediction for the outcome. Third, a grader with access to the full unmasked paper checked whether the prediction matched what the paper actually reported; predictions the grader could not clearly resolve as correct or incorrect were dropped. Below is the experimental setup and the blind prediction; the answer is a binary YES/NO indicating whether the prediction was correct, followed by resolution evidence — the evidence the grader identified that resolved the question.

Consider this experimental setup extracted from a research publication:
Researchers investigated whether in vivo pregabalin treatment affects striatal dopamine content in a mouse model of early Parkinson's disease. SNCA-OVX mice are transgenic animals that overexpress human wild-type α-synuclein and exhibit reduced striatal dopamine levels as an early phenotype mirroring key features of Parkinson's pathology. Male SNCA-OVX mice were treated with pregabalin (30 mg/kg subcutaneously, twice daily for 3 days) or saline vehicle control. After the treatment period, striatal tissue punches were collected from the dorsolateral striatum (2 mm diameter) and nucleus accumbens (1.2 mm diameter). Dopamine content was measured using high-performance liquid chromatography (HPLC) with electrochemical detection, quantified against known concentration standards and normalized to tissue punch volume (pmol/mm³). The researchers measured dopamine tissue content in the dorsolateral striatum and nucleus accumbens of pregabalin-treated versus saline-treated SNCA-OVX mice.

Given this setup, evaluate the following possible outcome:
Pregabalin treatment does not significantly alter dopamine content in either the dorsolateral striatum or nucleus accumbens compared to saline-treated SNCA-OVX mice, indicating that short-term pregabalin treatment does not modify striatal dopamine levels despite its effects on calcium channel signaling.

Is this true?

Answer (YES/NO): NO